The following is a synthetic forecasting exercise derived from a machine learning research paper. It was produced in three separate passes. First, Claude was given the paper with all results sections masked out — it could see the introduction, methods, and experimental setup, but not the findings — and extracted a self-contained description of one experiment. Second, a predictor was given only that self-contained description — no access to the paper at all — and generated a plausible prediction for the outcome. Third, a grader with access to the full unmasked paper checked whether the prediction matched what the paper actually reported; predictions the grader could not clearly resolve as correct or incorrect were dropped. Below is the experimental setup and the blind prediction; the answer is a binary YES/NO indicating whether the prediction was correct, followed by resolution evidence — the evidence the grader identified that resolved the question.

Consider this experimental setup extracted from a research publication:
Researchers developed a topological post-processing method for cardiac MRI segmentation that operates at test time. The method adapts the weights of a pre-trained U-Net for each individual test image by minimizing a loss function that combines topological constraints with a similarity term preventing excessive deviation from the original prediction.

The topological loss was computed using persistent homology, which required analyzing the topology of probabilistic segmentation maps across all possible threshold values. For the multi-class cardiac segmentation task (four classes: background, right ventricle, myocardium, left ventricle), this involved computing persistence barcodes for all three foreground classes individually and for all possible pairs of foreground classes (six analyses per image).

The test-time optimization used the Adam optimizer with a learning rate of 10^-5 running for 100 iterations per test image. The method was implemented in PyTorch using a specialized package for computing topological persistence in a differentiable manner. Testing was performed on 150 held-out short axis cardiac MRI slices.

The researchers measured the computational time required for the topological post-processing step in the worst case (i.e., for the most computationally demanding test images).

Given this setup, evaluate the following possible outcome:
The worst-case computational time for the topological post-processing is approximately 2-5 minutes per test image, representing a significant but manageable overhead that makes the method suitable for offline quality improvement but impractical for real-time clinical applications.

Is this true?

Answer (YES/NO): NO